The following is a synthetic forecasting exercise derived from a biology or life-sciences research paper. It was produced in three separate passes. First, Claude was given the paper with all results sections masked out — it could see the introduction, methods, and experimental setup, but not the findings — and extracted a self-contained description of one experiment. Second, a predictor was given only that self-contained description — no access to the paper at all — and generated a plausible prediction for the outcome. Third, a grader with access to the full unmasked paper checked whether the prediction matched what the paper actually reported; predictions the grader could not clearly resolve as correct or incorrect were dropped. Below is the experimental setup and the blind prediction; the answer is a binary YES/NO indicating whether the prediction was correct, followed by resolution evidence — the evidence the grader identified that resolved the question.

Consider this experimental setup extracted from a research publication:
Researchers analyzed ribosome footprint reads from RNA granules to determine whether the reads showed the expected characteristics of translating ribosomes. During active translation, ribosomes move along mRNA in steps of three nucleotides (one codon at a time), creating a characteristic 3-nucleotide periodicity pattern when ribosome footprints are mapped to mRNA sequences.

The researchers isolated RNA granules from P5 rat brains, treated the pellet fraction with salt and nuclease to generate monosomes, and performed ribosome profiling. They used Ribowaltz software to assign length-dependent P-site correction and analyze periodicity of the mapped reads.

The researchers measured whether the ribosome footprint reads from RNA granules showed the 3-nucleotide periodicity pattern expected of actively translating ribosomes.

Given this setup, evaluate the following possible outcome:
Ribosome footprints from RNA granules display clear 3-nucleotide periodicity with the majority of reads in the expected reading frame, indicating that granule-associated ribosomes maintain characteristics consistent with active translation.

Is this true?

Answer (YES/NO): NO